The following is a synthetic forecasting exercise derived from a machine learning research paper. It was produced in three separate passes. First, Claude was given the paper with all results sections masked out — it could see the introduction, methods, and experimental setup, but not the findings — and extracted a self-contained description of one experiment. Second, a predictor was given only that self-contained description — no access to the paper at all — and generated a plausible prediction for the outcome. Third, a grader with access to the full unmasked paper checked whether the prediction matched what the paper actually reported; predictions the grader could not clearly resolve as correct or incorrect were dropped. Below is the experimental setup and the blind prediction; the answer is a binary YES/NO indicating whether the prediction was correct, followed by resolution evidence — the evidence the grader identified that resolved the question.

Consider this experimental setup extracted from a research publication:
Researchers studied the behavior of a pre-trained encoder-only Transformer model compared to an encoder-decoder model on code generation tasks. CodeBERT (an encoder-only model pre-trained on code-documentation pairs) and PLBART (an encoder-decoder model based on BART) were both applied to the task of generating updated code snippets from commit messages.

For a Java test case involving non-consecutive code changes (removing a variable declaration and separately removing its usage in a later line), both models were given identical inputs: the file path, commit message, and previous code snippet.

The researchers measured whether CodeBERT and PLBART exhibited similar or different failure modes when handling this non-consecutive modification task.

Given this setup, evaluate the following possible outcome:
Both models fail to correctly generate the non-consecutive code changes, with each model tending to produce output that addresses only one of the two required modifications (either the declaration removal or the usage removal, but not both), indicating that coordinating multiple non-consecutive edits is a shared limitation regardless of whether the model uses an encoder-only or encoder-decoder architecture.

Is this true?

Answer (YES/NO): NO